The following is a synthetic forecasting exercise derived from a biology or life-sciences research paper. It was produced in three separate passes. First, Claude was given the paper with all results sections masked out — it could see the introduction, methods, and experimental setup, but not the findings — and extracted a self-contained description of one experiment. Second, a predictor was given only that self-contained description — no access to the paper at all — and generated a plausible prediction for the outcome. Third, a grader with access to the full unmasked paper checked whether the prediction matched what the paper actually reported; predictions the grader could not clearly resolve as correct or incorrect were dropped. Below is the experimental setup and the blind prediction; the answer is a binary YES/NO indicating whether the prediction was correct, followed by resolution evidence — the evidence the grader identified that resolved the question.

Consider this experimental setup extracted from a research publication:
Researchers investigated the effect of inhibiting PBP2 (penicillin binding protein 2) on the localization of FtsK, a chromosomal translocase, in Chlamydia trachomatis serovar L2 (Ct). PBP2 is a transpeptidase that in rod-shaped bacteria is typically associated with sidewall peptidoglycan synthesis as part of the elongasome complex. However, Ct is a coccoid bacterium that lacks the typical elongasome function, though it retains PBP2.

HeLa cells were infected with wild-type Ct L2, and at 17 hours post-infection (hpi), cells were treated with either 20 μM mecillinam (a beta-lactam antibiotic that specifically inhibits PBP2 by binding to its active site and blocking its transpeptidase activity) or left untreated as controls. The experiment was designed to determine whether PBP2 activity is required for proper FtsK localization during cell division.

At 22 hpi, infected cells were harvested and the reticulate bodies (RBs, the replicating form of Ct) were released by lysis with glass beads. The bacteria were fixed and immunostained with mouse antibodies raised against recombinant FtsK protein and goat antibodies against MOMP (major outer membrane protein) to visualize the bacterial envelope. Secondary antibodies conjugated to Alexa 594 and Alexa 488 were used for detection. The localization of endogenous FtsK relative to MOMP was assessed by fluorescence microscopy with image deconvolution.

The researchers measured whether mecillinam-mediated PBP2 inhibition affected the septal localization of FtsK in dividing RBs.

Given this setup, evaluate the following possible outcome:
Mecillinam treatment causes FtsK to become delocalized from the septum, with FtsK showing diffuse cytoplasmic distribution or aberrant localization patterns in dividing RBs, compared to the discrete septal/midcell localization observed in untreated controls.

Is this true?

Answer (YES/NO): NO